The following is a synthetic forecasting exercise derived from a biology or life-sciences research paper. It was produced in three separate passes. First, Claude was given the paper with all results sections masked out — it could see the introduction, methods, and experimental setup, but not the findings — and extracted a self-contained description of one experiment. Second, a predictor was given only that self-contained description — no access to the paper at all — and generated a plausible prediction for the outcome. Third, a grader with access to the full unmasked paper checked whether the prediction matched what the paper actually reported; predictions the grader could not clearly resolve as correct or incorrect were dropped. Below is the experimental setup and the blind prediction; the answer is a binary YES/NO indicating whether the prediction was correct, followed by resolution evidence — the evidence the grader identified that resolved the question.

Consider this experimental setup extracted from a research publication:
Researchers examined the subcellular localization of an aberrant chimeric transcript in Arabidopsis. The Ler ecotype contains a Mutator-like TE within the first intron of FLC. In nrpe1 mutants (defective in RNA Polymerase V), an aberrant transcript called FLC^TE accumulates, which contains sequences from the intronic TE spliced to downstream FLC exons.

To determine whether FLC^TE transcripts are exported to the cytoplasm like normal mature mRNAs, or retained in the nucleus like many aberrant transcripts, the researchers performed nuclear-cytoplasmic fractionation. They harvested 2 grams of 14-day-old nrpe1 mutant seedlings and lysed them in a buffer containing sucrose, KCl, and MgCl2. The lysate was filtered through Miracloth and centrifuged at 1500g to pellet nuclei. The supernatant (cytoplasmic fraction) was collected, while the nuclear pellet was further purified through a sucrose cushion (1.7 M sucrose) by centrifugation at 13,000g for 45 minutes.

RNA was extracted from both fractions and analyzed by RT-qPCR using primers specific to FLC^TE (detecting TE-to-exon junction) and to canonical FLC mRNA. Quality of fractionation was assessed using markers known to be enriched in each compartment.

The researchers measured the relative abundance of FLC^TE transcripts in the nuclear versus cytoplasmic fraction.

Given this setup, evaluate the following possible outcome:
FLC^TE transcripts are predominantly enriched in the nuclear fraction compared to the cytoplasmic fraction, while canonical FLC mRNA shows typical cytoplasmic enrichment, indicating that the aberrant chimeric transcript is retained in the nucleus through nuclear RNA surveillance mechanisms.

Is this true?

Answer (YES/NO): NO